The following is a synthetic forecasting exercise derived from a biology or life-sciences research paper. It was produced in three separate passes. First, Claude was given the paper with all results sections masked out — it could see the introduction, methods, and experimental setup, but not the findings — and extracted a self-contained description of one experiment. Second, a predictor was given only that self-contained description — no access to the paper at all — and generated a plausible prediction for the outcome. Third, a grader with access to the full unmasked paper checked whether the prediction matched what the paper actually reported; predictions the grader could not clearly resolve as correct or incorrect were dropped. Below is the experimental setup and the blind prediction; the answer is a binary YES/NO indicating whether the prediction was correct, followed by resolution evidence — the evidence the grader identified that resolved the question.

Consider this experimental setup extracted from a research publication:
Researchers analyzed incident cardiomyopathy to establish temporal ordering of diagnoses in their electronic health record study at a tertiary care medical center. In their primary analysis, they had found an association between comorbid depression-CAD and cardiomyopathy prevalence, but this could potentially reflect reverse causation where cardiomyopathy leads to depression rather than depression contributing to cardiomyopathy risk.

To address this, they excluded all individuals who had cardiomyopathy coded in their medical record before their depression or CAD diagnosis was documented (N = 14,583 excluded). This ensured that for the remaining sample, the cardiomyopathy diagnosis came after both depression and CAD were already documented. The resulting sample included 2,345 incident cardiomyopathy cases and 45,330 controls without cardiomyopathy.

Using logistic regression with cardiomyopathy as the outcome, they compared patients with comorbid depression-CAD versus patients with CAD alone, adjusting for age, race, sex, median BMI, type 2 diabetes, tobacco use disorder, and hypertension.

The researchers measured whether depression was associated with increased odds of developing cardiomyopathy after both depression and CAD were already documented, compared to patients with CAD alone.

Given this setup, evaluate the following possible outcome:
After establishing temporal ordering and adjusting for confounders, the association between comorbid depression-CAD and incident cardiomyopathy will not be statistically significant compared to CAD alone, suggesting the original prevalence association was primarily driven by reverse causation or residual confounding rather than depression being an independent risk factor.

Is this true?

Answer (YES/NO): YES